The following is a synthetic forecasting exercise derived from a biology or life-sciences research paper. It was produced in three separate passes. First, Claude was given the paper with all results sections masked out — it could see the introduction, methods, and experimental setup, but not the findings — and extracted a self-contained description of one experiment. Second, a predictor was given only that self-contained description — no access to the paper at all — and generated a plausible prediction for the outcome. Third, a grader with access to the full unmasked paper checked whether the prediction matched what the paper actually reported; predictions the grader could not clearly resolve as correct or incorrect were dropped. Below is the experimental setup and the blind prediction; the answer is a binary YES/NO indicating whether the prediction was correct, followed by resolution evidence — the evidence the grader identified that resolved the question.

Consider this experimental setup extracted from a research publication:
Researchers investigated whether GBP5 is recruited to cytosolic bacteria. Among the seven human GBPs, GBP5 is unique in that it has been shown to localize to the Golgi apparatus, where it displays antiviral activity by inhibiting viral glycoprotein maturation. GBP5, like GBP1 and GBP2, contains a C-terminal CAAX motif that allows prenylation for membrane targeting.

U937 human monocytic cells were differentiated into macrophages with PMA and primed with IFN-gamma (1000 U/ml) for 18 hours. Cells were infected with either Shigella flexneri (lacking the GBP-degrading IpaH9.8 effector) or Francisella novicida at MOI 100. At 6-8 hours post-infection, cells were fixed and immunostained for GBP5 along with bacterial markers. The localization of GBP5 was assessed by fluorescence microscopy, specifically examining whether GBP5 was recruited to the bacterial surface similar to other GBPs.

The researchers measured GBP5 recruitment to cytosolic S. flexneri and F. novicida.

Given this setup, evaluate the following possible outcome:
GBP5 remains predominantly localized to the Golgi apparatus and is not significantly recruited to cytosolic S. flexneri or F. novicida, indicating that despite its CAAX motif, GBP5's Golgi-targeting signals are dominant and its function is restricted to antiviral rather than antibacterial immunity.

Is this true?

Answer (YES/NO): NO